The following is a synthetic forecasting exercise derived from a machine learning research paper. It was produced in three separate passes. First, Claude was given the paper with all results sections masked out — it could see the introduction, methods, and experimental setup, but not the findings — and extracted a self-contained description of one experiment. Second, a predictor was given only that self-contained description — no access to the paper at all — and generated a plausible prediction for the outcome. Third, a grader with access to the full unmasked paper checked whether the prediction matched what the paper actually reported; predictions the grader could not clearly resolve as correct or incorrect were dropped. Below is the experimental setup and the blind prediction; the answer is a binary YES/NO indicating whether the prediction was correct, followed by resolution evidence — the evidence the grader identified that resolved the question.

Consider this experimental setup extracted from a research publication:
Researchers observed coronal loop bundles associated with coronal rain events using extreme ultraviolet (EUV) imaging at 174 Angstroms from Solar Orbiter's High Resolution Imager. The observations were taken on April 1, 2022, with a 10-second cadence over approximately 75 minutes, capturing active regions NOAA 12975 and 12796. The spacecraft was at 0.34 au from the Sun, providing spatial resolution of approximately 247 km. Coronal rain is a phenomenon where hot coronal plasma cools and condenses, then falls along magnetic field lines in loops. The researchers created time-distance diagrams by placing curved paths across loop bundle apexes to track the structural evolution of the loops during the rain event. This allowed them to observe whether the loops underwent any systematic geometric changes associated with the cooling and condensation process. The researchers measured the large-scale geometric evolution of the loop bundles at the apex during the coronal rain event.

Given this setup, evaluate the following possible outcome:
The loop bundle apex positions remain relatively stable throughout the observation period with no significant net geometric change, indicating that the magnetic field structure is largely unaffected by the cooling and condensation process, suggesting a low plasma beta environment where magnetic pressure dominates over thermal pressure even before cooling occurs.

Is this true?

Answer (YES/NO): NO